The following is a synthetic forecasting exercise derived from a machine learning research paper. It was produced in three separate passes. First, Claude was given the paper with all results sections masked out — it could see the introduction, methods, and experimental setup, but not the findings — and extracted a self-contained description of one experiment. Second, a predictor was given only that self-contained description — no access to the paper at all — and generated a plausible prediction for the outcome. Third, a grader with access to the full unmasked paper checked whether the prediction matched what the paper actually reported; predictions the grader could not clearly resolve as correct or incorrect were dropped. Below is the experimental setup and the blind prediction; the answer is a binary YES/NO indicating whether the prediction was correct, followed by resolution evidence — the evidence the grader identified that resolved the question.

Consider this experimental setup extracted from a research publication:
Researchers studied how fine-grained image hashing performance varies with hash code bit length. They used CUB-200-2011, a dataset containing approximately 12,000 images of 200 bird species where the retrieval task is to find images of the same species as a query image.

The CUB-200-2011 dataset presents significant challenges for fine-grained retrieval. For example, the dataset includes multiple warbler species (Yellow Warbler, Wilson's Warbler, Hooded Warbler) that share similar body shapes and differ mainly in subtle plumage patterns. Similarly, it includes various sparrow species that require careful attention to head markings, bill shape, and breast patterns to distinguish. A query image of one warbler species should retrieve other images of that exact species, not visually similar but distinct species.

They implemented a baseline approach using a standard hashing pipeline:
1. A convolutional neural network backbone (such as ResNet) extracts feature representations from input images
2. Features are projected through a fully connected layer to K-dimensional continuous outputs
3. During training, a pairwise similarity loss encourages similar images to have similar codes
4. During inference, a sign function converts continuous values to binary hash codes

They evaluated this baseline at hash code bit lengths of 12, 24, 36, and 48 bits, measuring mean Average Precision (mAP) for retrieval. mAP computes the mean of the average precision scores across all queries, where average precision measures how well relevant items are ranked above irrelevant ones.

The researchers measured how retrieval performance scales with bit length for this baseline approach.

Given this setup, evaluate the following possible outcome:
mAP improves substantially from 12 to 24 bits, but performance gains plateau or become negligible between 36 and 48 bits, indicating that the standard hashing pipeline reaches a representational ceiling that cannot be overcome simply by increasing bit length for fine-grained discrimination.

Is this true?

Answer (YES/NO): NO